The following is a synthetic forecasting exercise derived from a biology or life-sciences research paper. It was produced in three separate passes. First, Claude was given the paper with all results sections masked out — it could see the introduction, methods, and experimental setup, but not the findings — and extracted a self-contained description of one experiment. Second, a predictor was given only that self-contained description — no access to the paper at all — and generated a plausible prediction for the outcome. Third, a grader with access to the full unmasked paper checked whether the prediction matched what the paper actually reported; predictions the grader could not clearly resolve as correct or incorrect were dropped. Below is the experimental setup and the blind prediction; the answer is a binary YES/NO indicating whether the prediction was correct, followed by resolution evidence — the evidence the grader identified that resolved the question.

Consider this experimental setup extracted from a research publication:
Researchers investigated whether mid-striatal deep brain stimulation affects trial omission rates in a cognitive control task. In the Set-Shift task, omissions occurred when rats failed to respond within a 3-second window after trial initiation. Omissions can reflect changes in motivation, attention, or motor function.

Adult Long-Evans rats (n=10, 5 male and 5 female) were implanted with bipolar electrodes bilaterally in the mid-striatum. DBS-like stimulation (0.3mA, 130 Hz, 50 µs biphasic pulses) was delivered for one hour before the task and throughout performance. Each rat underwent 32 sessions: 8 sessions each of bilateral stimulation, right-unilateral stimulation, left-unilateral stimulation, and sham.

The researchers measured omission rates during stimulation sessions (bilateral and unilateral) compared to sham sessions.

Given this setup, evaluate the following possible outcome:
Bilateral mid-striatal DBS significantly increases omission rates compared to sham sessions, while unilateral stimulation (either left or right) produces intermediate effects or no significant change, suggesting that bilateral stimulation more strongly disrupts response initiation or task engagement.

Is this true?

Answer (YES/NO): NO